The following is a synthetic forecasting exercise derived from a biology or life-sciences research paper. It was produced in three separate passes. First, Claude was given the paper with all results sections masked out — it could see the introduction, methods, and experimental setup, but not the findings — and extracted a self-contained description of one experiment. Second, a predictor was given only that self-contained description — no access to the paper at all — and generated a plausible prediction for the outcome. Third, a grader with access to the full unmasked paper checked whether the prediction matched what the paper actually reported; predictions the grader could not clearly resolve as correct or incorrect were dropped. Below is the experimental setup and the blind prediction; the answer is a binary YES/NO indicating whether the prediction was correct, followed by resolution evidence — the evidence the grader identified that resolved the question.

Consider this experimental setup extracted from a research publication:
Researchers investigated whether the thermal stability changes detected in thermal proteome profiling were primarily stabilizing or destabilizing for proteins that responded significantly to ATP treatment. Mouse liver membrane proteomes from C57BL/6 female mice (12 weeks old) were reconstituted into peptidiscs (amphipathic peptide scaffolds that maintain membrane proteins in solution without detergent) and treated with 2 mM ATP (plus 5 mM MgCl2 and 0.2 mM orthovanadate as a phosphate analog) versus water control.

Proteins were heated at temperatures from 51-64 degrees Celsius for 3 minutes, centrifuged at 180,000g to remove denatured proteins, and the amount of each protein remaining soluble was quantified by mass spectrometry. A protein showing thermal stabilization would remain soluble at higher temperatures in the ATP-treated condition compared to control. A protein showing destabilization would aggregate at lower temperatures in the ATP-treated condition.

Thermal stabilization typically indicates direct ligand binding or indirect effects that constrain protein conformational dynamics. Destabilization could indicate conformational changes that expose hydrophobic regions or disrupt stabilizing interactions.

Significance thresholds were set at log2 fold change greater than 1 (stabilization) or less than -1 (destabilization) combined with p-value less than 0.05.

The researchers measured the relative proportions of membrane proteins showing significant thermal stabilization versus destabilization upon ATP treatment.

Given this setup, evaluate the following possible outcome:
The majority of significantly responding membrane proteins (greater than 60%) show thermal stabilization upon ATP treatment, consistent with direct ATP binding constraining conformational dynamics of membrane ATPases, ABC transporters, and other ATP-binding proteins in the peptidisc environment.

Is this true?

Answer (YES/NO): YES